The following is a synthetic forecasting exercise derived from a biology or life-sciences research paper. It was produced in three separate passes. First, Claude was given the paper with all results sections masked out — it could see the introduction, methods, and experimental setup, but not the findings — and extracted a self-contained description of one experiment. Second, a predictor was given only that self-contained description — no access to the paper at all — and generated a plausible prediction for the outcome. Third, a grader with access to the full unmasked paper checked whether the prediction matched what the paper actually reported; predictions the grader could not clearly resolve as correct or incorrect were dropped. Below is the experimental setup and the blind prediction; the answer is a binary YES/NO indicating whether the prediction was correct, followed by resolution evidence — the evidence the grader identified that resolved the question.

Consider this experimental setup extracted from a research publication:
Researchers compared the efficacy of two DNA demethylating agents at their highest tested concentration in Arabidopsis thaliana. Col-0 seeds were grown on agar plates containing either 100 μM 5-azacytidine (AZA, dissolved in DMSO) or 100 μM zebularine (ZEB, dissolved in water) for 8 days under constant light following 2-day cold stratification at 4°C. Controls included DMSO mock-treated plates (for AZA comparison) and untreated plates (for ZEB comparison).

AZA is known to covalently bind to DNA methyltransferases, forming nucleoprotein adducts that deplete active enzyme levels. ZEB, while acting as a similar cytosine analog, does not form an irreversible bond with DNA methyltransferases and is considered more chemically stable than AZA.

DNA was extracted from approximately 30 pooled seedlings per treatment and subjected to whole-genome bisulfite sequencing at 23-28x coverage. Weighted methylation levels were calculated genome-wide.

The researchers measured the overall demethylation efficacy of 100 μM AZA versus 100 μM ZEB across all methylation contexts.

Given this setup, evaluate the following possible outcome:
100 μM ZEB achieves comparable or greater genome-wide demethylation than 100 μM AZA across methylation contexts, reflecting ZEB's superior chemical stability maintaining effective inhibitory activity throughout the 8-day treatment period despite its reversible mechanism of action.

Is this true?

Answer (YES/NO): NO